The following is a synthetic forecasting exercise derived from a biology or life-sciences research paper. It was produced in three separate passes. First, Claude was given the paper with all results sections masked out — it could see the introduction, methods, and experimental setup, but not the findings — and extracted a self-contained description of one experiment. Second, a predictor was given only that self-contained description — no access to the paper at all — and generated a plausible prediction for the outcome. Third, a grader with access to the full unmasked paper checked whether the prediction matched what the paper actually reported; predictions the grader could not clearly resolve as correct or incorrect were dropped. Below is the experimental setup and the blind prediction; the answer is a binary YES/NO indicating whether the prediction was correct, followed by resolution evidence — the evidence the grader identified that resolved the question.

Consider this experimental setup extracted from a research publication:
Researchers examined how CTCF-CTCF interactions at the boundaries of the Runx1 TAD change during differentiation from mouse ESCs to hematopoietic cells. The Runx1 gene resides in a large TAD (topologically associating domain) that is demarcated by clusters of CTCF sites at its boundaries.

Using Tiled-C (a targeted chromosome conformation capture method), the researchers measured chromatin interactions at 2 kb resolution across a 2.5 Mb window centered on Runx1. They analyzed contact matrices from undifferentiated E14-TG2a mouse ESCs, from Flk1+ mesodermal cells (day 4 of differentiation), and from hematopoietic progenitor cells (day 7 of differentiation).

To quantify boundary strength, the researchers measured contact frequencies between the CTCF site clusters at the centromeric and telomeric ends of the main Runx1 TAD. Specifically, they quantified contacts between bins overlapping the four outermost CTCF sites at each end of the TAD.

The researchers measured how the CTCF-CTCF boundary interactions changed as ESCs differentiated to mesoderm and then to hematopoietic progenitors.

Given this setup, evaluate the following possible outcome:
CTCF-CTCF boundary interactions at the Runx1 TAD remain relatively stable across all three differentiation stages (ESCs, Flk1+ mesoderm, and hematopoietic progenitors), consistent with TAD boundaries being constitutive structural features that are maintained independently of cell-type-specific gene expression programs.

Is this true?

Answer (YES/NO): NO